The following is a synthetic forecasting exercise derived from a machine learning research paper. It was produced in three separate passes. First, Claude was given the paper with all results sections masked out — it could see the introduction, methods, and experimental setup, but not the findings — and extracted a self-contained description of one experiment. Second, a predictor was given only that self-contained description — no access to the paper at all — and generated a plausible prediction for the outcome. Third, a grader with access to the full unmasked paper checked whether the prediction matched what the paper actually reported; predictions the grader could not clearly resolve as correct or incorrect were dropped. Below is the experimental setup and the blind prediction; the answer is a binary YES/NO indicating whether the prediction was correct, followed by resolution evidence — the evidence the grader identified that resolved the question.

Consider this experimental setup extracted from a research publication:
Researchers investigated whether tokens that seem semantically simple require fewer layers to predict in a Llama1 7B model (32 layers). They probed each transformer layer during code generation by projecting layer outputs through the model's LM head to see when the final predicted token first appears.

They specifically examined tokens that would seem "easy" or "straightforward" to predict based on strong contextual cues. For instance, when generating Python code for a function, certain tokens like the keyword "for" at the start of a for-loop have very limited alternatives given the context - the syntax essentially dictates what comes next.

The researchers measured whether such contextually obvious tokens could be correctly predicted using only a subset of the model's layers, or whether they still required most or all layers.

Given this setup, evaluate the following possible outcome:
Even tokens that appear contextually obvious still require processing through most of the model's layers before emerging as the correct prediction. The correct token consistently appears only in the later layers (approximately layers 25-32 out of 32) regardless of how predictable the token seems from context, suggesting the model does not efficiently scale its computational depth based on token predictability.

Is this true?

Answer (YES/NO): YES